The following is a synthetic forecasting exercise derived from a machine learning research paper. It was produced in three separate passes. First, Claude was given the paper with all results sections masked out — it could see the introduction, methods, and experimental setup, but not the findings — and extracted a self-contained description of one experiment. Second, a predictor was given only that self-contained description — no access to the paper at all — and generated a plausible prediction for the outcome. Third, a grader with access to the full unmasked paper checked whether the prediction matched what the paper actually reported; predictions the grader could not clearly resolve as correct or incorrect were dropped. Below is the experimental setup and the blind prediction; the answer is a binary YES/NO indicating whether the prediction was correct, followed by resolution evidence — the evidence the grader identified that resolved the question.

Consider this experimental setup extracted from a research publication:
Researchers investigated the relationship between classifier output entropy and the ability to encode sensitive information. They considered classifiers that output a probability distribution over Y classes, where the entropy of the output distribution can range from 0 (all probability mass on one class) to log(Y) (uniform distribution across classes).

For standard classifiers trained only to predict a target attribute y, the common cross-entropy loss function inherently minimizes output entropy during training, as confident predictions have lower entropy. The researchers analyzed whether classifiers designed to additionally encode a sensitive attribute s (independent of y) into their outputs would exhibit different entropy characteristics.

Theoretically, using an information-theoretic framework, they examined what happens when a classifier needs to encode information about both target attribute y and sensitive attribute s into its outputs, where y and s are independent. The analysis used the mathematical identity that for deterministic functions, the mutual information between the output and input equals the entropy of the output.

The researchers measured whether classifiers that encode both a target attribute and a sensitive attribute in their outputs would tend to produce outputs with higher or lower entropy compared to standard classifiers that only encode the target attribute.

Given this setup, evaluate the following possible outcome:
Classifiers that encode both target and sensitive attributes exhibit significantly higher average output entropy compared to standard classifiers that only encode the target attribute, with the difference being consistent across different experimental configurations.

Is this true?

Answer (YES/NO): YES